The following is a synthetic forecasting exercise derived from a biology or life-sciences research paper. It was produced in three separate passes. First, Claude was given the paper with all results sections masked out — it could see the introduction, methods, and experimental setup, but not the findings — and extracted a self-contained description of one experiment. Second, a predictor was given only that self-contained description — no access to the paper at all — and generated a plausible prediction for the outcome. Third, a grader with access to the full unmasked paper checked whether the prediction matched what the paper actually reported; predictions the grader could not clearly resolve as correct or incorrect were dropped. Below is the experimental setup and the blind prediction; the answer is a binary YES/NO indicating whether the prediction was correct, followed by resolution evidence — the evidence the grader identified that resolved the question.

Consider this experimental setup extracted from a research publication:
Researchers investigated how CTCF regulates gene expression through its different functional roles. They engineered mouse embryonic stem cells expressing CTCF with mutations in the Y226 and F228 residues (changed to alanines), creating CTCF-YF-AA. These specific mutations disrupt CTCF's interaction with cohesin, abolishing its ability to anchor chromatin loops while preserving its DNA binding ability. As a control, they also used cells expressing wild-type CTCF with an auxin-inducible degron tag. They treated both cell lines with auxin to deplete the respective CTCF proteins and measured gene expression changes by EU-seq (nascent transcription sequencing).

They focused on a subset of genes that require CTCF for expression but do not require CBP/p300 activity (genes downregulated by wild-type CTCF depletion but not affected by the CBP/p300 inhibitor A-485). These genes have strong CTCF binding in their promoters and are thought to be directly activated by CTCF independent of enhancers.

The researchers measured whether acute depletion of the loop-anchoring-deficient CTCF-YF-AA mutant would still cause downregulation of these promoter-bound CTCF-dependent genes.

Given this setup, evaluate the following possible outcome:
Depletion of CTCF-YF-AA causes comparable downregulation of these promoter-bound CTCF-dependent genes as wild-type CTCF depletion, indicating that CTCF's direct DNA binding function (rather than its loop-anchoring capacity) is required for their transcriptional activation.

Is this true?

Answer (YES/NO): YES